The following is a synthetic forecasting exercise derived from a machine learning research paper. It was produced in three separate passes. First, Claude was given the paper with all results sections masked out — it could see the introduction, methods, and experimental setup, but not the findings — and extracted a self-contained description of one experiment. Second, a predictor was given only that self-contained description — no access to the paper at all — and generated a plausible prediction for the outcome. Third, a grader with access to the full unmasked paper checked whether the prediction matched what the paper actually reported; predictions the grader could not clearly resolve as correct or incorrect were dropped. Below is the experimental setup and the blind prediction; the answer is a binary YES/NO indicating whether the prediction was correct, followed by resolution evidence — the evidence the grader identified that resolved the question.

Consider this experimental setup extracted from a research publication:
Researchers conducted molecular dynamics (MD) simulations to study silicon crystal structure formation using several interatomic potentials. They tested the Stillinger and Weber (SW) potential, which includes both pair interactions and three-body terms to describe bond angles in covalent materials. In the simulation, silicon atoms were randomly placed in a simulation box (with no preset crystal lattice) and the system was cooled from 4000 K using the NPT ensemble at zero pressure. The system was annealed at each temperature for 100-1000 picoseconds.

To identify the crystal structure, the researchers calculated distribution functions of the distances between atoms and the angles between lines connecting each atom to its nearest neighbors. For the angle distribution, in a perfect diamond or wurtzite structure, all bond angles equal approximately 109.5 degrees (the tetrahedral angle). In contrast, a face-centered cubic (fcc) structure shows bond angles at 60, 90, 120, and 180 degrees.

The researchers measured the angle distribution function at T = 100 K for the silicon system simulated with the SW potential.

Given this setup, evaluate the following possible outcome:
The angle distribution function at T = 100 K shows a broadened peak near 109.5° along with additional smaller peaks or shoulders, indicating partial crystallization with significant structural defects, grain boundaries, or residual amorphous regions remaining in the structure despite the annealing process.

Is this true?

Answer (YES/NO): NO